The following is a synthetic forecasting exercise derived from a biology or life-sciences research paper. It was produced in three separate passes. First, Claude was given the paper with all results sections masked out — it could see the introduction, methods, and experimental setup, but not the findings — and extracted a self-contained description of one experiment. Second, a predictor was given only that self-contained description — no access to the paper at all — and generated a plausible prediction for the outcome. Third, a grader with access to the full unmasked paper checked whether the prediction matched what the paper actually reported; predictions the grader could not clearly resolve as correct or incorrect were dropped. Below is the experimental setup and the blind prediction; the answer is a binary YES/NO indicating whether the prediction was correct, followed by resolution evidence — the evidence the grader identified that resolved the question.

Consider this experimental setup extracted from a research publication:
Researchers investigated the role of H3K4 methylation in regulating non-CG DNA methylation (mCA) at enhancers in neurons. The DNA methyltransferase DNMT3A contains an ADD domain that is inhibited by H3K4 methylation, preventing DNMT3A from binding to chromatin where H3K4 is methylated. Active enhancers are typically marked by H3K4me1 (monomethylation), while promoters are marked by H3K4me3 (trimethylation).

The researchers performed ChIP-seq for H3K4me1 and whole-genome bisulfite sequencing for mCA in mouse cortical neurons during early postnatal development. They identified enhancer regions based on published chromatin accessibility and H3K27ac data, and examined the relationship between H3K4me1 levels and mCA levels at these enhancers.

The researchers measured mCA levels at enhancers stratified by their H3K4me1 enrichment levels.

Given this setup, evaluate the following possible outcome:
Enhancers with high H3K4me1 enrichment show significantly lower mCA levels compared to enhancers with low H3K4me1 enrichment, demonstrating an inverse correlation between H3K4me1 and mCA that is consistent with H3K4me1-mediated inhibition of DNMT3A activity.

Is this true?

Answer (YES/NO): NO